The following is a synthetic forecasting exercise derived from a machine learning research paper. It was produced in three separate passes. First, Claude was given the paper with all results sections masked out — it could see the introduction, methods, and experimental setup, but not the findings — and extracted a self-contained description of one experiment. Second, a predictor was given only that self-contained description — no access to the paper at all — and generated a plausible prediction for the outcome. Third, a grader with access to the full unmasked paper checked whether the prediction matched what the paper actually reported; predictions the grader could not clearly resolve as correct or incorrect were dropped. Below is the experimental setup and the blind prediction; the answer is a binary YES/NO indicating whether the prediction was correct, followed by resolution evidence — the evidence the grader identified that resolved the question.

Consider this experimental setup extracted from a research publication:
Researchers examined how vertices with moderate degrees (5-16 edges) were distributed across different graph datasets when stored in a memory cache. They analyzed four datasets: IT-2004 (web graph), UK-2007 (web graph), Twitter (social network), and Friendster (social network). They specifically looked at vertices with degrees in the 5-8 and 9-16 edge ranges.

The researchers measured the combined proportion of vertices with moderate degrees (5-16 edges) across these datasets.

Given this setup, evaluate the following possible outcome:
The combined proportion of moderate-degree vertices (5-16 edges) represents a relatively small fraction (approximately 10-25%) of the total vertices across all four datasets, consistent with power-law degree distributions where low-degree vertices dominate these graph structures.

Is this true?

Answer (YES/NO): NO